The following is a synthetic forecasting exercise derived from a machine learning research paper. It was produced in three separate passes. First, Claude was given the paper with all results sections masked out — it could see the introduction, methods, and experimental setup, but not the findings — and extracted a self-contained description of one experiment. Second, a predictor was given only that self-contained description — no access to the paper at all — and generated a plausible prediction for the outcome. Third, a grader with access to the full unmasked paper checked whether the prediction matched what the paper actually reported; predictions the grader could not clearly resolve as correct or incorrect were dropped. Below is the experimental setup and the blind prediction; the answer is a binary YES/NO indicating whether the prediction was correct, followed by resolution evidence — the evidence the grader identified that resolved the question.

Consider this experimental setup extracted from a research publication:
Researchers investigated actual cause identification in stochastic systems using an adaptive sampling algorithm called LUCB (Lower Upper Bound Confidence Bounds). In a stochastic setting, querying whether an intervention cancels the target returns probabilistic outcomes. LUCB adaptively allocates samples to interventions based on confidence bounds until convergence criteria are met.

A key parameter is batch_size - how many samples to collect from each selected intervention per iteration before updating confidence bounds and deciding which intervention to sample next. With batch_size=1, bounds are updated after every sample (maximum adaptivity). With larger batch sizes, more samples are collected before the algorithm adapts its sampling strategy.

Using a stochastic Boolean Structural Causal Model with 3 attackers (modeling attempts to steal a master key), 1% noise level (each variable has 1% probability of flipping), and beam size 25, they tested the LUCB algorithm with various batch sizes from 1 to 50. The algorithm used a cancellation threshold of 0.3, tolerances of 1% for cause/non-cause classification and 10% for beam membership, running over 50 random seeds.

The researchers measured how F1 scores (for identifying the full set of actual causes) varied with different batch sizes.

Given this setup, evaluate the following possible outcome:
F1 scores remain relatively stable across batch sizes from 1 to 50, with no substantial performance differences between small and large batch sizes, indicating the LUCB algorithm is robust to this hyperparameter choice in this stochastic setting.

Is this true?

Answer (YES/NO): YES